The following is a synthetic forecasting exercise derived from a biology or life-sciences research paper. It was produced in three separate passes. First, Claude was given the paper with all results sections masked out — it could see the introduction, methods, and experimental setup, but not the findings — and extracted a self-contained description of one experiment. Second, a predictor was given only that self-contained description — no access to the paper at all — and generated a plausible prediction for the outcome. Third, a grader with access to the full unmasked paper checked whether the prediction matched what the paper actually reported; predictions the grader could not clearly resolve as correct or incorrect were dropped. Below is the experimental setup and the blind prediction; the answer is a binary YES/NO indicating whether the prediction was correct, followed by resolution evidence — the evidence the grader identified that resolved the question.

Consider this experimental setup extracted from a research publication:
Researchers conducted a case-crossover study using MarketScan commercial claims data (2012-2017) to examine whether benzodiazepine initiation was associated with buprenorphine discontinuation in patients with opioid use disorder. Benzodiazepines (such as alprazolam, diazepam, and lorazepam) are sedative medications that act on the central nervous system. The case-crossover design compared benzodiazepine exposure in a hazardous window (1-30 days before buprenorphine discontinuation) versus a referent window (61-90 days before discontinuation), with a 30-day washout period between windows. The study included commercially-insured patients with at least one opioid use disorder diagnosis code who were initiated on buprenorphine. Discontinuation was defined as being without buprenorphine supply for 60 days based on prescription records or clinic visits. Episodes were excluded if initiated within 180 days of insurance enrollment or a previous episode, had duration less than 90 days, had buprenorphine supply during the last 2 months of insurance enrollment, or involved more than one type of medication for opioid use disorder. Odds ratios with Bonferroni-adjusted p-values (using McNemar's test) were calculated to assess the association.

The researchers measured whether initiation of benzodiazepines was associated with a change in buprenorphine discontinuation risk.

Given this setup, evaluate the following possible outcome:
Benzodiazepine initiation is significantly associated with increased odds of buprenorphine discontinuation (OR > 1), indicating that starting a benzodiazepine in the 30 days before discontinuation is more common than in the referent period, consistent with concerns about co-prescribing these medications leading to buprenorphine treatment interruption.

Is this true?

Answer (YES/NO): YES